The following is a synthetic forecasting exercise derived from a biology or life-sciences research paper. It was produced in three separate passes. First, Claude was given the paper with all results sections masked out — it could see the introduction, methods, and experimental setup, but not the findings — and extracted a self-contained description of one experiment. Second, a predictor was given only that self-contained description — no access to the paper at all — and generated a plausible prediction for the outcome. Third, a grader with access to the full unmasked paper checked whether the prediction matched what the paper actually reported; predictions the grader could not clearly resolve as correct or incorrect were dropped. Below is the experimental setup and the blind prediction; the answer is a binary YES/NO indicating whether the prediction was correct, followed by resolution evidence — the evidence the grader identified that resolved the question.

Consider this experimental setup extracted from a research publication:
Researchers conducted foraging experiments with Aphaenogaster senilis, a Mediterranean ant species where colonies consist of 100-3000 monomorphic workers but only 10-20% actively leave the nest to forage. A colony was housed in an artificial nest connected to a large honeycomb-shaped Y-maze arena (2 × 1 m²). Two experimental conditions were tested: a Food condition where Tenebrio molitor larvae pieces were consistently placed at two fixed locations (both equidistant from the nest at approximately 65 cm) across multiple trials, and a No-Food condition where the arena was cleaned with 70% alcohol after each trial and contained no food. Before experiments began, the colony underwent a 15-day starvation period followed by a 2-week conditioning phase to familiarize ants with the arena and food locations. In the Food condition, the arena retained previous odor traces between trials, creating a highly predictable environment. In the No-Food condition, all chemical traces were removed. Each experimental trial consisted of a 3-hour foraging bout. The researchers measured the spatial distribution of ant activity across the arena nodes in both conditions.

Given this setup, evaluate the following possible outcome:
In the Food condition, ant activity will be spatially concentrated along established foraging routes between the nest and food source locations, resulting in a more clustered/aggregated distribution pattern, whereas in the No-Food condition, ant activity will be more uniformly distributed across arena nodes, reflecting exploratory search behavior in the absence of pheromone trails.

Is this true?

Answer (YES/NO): YES